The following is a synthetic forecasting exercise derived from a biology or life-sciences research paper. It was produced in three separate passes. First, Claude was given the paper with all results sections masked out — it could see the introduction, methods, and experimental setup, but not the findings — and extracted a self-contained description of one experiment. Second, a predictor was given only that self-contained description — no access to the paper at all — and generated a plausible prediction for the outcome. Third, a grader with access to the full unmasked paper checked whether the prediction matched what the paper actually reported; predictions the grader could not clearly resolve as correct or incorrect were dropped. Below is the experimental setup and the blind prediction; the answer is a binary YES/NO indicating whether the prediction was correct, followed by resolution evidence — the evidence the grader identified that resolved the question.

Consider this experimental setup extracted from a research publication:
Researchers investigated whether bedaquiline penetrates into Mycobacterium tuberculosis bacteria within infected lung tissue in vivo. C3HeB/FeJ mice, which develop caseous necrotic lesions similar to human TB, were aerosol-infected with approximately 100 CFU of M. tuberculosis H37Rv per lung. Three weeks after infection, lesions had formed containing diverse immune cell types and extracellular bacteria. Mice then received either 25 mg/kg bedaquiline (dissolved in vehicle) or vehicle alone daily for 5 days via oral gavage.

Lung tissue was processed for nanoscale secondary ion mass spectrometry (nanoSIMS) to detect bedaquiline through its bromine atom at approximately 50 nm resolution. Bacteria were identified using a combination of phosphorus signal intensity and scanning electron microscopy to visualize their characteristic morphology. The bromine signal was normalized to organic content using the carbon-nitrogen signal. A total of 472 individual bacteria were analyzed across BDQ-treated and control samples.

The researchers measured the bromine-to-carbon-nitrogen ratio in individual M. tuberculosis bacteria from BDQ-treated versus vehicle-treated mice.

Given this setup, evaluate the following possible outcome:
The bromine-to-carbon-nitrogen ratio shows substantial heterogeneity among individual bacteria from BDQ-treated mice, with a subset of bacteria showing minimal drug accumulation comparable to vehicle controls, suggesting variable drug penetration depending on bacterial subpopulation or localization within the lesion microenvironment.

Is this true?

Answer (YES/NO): YES